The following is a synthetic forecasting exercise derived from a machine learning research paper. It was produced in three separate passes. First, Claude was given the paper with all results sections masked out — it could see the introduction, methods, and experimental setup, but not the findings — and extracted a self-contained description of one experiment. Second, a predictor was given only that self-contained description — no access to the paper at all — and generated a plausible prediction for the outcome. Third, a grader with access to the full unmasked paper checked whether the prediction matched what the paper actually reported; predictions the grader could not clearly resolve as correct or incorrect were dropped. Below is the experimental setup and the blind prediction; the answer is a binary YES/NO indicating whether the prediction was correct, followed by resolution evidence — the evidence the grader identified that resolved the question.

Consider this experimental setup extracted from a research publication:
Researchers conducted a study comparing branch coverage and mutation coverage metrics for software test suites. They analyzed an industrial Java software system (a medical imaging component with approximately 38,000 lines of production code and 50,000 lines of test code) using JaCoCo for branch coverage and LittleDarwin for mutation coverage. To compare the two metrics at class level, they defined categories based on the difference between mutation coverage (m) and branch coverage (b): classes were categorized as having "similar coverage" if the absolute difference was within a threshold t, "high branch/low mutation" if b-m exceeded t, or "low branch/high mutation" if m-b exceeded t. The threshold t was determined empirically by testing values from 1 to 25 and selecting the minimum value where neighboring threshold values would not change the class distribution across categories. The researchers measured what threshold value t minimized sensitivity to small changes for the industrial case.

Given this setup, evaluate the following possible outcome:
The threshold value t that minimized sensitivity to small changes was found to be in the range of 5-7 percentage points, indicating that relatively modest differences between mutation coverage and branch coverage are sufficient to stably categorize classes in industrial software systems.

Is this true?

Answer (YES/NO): NO